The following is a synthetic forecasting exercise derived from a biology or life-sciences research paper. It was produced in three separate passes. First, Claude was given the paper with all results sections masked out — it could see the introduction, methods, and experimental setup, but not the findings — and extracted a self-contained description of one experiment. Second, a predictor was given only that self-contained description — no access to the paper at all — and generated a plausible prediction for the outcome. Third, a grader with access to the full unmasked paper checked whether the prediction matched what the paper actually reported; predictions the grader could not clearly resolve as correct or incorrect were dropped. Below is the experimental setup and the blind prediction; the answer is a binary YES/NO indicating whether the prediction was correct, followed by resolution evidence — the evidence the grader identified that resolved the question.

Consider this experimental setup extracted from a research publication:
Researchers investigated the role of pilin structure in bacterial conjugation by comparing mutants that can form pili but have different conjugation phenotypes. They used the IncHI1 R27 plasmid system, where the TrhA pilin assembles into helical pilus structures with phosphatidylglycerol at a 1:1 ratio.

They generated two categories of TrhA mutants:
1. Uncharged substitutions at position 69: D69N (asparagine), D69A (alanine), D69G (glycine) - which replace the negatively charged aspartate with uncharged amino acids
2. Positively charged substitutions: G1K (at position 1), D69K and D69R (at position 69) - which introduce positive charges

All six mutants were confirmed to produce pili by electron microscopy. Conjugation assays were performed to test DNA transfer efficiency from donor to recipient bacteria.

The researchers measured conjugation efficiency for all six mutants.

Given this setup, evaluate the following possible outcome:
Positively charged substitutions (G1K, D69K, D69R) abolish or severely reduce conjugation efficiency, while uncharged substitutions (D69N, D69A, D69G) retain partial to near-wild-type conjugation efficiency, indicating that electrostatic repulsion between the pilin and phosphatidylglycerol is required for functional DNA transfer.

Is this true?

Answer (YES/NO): NO